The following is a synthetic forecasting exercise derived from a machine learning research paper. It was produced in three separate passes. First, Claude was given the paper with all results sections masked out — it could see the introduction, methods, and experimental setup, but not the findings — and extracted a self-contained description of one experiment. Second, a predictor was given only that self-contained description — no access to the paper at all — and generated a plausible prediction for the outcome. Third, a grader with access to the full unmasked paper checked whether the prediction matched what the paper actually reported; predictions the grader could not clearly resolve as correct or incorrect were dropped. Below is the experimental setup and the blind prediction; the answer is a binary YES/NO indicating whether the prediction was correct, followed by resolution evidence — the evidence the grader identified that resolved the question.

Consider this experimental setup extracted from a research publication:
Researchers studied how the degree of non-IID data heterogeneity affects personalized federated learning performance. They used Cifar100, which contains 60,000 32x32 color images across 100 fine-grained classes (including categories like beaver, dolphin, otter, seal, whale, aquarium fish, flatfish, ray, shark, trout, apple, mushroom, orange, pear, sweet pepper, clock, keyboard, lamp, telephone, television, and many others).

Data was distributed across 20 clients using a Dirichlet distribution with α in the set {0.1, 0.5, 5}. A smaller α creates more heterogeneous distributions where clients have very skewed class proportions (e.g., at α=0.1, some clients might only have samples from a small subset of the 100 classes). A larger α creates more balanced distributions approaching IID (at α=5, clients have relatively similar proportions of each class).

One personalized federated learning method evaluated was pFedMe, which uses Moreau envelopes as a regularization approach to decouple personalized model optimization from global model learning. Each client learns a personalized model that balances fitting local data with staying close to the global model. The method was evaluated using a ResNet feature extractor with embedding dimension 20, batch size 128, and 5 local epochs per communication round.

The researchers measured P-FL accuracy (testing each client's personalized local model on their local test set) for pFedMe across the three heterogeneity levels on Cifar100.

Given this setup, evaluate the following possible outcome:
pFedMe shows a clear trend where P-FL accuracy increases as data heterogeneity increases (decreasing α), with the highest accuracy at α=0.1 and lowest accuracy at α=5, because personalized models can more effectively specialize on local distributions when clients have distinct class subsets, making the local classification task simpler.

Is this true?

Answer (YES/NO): YES